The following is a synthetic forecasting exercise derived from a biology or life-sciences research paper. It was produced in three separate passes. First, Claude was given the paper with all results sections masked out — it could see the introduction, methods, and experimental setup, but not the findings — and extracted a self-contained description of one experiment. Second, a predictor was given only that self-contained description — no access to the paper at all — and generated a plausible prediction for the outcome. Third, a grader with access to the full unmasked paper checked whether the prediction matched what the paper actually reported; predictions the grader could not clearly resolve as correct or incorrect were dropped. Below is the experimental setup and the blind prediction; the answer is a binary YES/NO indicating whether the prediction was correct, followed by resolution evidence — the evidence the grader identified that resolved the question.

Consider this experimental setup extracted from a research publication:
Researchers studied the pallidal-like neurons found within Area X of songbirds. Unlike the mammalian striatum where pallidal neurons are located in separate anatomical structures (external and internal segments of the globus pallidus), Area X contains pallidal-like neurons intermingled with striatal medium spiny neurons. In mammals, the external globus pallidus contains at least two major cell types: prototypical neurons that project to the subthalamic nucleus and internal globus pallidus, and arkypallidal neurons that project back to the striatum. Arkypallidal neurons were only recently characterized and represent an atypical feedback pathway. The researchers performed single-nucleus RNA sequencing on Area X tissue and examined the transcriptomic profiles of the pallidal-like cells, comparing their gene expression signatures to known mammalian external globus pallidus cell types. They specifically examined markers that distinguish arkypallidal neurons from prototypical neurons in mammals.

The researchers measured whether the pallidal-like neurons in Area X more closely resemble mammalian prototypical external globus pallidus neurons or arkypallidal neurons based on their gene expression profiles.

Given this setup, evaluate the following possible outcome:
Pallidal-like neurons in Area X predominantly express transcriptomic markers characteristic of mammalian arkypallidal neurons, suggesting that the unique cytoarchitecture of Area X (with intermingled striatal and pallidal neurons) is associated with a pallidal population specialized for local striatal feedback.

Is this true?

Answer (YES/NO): YES